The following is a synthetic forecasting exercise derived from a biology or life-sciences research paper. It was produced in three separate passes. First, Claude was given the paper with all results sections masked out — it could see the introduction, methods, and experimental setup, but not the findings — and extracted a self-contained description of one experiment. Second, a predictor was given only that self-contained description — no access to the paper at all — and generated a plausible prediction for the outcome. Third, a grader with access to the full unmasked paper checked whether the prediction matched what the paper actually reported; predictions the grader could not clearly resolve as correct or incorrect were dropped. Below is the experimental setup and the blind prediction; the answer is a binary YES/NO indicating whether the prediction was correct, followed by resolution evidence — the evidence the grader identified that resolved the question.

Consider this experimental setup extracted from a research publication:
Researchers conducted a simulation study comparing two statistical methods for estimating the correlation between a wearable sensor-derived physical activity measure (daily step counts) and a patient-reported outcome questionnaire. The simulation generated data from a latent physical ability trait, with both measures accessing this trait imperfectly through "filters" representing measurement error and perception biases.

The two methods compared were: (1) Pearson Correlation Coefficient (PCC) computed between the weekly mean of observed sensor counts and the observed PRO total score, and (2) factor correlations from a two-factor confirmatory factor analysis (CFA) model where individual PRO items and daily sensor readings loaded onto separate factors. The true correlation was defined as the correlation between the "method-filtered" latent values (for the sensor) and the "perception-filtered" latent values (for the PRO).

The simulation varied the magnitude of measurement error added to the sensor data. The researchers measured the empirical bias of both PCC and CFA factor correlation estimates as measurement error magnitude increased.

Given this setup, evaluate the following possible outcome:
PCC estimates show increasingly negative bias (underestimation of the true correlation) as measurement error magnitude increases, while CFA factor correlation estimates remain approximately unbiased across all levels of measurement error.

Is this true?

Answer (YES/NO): NO